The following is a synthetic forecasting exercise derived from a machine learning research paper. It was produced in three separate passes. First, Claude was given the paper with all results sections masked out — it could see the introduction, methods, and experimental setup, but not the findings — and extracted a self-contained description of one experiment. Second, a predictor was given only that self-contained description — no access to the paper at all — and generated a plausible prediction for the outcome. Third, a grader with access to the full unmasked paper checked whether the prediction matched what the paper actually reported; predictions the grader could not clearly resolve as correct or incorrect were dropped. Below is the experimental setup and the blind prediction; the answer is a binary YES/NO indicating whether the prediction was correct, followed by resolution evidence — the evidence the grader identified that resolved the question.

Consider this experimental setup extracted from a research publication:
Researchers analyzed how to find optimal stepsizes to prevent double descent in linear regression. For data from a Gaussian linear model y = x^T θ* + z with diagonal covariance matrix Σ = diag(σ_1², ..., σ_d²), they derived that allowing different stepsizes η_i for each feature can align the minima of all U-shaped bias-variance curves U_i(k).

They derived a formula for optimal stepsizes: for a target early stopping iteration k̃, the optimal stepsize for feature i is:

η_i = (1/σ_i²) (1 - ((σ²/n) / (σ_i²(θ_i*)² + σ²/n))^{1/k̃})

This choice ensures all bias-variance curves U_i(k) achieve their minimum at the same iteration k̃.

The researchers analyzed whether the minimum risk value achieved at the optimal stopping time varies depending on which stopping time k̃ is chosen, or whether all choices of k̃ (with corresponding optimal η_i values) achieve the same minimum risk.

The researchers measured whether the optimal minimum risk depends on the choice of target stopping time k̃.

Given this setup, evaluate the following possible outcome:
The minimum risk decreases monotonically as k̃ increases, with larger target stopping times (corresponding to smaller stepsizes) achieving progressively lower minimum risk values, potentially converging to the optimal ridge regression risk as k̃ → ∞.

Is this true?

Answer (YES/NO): NO